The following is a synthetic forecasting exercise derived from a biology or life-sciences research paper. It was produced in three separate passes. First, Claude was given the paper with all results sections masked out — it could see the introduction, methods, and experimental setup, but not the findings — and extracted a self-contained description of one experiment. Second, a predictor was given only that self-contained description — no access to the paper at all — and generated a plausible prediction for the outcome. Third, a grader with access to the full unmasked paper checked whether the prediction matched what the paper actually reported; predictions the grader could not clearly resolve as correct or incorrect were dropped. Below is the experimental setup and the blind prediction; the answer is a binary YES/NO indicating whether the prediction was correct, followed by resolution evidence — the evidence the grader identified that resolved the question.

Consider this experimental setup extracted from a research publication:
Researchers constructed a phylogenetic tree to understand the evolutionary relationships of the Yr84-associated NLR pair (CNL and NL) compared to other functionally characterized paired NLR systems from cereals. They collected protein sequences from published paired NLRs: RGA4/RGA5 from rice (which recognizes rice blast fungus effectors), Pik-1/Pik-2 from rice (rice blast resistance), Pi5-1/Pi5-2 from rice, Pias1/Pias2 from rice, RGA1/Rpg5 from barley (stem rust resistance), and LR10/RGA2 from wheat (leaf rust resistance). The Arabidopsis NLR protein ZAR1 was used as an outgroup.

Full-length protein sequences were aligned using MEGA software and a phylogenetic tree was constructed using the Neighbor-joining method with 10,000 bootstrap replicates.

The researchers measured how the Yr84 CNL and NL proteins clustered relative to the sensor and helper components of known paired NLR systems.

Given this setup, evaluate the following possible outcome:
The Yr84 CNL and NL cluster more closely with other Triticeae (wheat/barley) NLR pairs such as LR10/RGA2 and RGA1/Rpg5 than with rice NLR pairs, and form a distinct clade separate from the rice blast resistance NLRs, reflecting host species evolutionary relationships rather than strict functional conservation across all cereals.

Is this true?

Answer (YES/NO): NO